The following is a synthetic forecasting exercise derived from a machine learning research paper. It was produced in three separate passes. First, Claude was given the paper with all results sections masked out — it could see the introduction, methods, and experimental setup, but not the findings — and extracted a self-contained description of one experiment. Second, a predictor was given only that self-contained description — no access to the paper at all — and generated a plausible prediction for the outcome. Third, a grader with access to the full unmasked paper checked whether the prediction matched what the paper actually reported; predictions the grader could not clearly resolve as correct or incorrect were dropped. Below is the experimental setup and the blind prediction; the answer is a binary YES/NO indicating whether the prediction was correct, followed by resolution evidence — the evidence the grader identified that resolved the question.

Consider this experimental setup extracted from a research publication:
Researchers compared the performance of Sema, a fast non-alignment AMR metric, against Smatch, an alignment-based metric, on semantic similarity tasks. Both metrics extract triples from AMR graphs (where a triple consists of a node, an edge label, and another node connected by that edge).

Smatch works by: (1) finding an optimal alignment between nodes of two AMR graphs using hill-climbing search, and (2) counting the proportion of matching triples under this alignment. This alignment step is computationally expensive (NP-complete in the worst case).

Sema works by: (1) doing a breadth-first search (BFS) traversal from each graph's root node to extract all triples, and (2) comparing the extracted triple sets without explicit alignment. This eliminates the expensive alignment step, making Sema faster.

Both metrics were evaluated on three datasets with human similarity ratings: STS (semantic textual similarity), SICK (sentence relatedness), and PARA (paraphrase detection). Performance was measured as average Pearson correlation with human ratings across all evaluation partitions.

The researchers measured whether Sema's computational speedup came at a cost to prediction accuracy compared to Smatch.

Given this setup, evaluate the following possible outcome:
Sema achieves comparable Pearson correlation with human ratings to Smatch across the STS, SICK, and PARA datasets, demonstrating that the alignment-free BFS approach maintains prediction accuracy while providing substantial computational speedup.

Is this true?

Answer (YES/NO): NO